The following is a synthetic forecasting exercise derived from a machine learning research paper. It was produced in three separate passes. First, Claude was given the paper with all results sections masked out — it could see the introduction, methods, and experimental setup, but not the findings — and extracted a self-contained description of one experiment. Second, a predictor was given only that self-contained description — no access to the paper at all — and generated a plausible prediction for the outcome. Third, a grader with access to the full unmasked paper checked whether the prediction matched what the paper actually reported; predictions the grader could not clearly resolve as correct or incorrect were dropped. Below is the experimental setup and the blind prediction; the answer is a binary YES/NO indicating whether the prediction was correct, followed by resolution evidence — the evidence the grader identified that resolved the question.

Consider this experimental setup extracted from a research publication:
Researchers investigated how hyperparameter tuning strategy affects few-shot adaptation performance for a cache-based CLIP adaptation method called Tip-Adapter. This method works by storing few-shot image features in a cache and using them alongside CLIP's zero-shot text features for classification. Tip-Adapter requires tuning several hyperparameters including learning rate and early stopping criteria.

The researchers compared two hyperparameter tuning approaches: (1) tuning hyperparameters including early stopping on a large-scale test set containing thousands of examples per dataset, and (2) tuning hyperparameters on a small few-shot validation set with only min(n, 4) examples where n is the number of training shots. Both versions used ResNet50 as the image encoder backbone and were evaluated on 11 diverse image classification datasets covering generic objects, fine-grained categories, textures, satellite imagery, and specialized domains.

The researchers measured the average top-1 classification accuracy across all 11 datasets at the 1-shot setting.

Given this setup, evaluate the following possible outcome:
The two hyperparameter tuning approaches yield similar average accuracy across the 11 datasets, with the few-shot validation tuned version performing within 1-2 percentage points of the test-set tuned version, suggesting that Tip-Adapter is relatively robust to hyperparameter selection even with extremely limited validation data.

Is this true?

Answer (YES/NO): YES